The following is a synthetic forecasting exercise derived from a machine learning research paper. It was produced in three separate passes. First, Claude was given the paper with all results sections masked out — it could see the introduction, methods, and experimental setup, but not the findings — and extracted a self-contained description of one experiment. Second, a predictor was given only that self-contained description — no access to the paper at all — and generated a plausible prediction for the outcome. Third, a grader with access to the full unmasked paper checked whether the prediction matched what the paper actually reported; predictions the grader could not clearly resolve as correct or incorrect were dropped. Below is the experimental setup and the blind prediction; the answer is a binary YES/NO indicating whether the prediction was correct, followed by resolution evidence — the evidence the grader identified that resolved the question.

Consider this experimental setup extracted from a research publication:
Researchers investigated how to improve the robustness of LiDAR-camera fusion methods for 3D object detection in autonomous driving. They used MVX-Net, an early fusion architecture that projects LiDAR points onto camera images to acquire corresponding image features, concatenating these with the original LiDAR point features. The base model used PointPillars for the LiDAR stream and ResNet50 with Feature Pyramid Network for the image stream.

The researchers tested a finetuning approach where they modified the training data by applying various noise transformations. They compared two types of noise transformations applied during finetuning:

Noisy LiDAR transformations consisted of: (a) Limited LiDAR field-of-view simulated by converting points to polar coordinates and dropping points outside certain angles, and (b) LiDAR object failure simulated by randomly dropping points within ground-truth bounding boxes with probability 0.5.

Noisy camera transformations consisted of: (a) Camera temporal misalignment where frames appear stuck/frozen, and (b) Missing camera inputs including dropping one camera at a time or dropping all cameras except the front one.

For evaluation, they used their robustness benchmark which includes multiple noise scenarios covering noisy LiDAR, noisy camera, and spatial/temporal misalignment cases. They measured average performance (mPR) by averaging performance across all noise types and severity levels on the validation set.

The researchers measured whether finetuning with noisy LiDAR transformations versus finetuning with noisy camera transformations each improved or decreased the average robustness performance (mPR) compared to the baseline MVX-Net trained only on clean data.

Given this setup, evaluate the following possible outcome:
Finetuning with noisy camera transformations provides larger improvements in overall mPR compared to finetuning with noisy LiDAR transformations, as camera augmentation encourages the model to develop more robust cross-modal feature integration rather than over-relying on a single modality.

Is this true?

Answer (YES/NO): YES